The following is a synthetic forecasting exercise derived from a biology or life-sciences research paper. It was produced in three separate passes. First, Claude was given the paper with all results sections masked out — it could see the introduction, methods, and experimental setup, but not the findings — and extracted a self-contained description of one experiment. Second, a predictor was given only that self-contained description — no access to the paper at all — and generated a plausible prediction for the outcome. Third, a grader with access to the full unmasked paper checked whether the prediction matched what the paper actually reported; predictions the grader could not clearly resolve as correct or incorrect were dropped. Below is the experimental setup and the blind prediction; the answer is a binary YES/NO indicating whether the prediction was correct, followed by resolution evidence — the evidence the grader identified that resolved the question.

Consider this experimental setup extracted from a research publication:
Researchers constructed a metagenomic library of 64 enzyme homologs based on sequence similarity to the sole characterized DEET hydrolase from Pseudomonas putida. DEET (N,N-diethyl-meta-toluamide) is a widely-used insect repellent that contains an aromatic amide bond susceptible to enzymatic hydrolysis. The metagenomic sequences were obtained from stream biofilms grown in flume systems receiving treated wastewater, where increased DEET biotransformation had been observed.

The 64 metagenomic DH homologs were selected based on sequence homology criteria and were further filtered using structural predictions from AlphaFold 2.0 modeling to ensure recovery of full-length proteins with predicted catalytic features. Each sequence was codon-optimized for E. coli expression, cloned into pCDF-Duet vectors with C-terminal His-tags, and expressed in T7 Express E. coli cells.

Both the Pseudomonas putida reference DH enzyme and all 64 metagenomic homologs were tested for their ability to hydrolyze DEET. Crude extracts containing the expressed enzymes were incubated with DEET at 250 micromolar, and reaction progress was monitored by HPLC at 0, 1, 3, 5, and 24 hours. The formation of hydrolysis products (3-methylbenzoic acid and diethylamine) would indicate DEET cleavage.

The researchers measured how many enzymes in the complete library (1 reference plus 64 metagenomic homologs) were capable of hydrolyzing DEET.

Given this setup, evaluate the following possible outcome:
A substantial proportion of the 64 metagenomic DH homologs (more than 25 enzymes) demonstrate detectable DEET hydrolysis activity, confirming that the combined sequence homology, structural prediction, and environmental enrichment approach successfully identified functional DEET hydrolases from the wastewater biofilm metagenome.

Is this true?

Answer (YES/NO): NO